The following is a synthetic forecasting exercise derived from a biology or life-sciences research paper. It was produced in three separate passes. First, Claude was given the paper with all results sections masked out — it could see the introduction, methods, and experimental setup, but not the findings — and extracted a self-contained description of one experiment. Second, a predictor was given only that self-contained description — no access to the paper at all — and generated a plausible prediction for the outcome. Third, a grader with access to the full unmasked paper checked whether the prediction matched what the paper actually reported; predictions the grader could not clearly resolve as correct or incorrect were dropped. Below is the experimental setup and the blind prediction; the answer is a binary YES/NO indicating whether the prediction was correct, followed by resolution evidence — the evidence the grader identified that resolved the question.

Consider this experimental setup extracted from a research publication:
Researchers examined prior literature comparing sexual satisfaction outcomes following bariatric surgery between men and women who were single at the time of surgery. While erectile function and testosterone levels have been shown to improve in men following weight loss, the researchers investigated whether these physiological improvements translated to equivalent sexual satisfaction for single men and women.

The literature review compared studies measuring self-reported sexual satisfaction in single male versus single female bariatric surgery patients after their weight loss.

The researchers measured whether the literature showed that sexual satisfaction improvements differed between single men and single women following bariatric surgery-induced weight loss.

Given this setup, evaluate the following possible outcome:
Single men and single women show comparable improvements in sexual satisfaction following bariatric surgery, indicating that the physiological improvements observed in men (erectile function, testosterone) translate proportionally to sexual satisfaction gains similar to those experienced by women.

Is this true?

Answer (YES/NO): NO